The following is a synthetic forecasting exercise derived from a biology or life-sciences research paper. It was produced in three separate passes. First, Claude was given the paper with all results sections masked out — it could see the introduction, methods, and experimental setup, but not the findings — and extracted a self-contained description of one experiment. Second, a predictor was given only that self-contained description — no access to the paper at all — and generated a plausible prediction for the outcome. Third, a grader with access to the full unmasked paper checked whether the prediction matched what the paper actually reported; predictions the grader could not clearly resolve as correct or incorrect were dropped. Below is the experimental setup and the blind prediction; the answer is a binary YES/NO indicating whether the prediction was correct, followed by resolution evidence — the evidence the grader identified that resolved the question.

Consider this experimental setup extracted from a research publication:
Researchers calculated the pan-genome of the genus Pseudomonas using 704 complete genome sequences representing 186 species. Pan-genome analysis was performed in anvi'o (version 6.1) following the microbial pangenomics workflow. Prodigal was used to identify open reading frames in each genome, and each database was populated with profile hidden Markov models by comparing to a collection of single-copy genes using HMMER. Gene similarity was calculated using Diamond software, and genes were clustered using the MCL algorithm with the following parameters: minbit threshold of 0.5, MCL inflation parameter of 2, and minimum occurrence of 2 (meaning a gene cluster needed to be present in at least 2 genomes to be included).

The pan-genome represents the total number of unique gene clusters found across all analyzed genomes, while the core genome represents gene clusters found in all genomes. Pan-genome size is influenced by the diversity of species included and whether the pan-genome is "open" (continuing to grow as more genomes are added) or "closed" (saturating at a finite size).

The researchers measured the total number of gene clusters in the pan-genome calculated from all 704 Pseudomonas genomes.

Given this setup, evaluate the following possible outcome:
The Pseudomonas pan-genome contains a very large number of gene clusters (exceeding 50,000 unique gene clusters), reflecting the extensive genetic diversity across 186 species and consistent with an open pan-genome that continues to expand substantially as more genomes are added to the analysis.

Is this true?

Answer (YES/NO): YES